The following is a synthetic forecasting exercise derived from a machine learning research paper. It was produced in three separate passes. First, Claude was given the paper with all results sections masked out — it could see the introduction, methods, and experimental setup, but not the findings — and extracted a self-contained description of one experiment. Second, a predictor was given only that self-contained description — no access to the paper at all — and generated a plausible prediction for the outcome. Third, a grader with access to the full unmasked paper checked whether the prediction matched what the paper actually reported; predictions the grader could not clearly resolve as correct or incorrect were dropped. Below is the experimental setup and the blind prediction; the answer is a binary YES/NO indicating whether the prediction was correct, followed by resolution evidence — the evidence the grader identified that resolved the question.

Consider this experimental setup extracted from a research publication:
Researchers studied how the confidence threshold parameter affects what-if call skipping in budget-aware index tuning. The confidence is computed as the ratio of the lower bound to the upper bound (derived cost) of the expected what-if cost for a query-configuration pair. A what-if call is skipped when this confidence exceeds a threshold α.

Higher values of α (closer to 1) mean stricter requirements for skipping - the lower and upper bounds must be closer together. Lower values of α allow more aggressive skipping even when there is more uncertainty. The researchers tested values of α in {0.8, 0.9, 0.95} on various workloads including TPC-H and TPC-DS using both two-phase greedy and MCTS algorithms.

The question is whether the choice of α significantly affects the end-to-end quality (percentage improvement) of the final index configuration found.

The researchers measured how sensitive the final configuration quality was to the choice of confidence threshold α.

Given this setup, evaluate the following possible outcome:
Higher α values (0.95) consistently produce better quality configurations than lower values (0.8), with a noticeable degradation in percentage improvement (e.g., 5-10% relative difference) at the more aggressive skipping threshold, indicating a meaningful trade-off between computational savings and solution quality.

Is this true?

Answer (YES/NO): NO